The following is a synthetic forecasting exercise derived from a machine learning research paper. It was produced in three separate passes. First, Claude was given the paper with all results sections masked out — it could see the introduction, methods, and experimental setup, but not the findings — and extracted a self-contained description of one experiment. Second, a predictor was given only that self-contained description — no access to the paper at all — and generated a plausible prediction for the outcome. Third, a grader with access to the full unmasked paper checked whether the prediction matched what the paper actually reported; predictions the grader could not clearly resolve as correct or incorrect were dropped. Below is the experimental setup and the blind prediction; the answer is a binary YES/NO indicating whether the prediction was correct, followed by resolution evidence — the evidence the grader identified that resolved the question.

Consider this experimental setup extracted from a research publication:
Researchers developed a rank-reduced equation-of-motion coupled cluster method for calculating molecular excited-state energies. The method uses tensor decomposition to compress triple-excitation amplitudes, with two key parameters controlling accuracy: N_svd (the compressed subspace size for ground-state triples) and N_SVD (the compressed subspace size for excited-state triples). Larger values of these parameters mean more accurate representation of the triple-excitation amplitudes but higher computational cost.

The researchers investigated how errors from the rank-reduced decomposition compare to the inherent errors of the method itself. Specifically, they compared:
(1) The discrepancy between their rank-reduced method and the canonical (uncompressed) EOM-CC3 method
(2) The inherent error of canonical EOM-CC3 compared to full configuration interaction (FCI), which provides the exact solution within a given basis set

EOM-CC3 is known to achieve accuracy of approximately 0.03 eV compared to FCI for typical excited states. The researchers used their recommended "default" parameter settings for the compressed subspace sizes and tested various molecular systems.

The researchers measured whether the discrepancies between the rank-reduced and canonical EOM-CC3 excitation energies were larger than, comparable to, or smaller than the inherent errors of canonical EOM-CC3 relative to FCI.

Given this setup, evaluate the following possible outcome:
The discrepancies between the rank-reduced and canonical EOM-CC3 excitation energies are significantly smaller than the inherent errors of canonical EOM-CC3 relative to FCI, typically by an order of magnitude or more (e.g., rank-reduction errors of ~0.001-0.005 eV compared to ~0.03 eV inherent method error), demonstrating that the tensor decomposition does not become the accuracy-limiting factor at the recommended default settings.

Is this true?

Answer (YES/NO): NO